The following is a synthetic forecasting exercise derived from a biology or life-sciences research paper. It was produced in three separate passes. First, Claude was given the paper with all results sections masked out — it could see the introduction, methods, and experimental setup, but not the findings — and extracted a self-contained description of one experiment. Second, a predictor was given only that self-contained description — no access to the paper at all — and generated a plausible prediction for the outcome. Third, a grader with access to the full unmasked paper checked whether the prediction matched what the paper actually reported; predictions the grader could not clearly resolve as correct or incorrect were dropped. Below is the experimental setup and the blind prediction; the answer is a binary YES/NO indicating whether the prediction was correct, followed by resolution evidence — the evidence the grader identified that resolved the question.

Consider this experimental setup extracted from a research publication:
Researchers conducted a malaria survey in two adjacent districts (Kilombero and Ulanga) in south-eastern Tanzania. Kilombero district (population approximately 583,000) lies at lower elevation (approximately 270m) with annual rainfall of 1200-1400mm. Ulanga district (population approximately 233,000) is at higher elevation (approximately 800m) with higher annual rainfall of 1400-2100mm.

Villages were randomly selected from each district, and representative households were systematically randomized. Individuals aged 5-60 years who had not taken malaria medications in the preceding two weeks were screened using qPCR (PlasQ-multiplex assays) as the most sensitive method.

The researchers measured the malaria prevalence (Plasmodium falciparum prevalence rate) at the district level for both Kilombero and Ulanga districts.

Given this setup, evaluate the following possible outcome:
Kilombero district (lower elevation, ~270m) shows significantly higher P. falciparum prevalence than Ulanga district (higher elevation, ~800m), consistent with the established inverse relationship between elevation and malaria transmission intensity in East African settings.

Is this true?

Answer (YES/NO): NO